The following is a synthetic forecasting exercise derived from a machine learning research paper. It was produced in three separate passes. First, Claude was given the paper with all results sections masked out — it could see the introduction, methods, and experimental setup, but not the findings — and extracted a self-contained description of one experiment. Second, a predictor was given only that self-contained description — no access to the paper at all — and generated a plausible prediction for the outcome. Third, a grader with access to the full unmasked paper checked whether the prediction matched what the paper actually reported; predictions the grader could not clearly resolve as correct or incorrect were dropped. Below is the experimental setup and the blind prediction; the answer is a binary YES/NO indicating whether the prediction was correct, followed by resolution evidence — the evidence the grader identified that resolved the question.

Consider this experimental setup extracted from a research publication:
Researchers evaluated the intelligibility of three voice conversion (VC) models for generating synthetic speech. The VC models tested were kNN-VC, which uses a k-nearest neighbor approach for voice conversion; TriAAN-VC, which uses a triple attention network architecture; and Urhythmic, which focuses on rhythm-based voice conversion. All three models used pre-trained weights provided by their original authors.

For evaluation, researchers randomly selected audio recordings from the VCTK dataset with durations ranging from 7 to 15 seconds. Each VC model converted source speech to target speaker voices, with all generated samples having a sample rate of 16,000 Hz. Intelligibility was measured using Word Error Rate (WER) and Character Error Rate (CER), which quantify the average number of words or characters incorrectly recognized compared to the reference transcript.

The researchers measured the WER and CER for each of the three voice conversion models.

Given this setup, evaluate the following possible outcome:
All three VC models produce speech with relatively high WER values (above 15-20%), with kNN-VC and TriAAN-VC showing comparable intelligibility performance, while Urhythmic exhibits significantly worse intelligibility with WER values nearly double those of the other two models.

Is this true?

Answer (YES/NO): NO